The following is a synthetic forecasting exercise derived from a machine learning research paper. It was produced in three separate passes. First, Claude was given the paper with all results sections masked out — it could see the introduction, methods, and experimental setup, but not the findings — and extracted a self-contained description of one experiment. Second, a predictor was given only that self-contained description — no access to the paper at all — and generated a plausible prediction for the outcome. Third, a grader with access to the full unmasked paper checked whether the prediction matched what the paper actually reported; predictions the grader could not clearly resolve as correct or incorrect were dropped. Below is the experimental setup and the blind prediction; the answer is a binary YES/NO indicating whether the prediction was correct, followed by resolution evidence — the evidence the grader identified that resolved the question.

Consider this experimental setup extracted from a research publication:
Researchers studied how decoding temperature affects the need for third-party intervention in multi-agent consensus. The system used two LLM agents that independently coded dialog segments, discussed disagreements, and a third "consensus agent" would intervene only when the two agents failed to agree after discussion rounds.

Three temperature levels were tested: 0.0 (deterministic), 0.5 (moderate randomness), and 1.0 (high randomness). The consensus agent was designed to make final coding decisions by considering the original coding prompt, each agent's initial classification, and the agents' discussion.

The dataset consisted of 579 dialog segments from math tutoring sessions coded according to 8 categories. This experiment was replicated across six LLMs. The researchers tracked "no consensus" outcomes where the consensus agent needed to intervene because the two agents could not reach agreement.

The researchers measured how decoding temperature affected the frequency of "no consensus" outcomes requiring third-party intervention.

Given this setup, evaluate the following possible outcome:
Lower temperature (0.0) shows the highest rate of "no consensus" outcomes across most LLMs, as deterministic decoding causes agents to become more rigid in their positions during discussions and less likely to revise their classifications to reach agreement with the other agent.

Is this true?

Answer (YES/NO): NO